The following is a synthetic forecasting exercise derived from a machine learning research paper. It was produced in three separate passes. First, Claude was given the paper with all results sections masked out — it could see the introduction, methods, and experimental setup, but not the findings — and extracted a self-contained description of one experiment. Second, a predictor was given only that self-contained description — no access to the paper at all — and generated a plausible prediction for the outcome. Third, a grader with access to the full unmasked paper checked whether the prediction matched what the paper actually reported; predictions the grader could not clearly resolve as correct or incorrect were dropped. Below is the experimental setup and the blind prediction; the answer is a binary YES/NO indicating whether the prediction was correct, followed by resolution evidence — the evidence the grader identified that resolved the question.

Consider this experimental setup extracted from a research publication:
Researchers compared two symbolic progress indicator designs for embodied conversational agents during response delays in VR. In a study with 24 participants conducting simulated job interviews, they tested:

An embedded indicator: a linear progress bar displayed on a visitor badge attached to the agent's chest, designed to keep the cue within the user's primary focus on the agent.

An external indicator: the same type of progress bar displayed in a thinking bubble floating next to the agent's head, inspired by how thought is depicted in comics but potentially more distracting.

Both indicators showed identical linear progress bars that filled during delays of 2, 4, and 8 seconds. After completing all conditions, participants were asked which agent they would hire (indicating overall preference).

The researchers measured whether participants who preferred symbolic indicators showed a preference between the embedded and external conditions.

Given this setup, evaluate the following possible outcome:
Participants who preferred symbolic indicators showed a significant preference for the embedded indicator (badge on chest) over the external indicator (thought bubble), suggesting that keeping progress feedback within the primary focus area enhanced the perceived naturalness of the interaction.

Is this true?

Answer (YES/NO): NO